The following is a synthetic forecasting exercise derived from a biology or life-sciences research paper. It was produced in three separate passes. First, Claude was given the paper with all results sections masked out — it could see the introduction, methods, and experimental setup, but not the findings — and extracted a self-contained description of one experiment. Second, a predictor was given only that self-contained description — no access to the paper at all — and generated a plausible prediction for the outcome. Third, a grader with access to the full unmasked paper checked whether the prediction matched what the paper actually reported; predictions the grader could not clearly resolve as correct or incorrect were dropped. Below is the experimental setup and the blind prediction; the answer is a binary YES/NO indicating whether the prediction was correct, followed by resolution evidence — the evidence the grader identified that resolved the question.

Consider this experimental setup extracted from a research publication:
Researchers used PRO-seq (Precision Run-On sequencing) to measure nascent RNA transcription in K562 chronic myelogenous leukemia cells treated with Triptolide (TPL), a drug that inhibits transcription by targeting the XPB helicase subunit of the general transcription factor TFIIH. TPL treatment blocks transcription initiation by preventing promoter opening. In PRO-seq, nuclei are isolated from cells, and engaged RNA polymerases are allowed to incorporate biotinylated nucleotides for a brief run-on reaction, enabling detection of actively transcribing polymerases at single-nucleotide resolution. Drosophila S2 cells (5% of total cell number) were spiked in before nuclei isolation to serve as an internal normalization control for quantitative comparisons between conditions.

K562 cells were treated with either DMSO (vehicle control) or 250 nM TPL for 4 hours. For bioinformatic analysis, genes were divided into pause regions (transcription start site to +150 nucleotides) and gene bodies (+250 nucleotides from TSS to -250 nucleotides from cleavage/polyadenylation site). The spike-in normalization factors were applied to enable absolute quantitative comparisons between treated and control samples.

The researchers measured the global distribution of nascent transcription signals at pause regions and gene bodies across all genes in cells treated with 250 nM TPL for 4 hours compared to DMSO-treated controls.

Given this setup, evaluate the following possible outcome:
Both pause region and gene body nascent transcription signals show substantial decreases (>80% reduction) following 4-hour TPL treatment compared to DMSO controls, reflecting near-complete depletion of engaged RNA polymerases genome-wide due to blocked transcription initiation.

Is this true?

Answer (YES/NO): NO